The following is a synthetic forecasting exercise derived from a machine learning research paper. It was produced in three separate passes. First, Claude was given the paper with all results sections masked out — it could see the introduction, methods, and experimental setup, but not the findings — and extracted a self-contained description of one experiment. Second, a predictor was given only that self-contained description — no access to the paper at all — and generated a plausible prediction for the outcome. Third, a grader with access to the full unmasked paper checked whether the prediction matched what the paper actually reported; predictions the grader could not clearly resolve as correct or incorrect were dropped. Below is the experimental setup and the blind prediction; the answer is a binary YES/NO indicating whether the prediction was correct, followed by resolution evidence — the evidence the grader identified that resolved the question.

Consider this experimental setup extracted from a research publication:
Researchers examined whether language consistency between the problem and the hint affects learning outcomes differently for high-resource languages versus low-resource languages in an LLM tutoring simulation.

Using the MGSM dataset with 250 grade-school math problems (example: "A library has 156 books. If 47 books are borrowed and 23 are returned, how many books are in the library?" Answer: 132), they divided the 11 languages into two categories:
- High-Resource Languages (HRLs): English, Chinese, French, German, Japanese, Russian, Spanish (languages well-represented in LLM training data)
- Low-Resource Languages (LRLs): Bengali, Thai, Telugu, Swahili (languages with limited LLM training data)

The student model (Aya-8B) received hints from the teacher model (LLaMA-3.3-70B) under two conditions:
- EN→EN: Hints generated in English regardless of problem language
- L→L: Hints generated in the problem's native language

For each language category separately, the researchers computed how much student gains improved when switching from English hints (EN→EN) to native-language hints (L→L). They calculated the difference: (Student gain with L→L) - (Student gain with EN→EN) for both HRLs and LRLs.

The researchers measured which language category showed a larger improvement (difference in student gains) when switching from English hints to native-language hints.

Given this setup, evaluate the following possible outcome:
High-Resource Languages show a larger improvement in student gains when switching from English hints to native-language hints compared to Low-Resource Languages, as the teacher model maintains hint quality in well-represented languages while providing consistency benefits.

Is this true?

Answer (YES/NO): YES